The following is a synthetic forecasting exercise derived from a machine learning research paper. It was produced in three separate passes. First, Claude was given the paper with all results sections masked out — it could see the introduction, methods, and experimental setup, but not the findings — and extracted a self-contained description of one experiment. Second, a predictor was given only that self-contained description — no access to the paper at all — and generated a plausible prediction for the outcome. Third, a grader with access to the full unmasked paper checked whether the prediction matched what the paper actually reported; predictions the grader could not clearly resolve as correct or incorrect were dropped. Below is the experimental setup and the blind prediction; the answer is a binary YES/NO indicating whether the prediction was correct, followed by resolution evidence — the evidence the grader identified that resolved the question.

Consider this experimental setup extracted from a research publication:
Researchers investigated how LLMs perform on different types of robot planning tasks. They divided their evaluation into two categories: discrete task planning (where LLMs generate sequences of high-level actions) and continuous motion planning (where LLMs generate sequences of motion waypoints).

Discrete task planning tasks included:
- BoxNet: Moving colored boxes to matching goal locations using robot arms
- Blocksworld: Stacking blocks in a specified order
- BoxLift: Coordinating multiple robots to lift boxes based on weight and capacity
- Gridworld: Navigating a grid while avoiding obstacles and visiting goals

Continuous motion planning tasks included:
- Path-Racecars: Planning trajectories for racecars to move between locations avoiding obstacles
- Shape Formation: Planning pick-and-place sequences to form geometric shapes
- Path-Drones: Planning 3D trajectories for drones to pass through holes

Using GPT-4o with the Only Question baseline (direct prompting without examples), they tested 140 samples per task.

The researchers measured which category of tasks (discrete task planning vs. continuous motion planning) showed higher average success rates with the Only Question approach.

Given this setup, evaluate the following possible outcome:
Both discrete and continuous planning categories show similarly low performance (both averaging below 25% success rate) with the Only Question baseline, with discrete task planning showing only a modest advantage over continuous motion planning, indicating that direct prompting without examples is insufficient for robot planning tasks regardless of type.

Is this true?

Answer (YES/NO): NO